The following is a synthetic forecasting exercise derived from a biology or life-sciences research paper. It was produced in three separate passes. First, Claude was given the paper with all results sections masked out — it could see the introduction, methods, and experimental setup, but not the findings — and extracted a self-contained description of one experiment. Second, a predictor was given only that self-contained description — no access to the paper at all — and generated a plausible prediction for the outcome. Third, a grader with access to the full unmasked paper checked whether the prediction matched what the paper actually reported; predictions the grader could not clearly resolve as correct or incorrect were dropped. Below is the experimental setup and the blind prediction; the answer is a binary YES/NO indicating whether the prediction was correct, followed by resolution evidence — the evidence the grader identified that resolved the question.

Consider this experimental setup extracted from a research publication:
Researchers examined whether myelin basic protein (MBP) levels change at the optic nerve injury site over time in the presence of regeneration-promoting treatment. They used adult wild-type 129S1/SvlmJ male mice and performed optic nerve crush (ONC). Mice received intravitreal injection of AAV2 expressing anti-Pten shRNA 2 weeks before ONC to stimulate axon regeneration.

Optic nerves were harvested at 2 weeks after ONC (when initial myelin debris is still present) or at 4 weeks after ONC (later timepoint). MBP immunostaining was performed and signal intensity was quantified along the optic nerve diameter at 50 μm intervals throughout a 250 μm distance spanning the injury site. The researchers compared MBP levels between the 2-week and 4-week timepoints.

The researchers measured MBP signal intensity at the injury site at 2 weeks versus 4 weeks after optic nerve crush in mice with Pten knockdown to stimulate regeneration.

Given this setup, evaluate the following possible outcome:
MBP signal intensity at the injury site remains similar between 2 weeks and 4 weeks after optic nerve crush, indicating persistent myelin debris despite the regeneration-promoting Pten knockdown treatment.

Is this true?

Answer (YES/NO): NO